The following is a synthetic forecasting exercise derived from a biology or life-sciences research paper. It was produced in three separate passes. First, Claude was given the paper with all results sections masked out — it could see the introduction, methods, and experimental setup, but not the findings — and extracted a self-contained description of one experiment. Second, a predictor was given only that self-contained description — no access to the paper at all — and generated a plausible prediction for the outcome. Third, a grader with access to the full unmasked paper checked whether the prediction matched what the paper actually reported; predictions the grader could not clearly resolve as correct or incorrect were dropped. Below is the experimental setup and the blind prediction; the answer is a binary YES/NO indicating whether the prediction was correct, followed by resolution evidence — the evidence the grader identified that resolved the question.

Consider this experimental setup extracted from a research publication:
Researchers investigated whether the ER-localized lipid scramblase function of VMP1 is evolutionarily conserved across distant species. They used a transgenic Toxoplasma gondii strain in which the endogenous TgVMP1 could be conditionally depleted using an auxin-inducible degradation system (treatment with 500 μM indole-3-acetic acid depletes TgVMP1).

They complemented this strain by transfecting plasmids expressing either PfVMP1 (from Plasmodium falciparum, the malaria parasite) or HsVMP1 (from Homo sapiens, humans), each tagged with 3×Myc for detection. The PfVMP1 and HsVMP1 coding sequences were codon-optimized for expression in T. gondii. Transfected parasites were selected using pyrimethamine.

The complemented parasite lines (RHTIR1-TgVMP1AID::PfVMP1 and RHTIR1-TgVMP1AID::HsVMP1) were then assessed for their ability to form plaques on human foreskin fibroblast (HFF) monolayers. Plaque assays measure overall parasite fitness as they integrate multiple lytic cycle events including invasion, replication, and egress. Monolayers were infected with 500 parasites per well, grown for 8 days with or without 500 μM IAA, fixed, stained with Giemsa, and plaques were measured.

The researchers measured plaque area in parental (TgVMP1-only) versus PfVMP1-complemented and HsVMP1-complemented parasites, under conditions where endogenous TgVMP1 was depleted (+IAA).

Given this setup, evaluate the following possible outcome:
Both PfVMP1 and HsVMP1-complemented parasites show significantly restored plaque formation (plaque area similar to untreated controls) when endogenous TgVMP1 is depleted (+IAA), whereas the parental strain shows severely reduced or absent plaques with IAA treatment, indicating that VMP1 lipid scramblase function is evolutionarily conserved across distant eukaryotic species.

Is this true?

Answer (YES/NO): YES